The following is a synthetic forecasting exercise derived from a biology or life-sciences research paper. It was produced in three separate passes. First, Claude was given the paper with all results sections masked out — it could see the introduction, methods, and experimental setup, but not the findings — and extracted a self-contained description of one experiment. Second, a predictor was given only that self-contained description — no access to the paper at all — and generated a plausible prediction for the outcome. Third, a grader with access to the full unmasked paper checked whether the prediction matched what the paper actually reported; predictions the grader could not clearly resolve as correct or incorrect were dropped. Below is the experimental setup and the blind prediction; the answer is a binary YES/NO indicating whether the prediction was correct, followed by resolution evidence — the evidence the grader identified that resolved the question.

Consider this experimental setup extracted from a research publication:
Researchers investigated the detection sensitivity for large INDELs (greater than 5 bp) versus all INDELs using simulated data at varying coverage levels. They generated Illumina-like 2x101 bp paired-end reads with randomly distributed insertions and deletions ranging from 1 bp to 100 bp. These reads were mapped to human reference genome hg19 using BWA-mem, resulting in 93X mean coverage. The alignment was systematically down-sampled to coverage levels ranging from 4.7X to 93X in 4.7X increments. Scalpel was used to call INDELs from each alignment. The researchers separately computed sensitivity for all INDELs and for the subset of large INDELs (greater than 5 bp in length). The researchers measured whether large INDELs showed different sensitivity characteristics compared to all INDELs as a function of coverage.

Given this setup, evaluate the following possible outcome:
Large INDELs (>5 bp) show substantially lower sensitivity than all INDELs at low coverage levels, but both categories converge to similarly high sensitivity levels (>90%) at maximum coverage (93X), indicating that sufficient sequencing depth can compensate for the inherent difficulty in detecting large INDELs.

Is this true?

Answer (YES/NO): NO